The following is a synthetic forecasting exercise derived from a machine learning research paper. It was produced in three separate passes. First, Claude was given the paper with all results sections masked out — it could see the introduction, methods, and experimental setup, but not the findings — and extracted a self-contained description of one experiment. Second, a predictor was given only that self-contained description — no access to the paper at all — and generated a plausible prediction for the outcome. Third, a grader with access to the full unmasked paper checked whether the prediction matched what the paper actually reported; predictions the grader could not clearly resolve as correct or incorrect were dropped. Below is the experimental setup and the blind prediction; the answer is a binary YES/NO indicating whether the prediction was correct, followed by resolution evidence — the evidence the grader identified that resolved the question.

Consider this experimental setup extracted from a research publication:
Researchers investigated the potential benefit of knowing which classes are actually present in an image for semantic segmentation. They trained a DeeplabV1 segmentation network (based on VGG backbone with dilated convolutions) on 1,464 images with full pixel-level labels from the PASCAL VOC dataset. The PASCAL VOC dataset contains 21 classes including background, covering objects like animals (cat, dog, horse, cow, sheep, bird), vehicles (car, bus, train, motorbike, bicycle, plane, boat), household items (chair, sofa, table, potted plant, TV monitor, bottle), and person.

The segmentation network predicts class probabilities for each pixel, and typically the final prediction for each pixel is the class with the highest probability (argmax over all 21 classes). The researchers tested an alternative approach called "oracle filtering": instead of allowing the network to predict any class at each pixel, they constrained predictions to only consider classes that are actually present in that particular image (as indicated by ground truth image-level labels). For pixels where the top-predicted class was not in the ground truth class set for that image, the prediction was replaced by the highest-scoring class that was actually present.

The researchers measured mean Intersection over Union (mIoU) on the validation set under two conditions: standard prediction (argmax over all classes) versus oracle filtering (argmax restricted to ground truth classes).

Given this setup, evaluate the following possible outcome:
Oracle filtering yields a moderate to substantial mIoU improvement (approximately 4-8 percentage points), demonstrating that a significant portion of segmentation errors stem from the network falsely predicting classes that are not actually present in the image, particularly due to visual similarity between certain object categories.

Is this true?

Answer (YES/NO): NO